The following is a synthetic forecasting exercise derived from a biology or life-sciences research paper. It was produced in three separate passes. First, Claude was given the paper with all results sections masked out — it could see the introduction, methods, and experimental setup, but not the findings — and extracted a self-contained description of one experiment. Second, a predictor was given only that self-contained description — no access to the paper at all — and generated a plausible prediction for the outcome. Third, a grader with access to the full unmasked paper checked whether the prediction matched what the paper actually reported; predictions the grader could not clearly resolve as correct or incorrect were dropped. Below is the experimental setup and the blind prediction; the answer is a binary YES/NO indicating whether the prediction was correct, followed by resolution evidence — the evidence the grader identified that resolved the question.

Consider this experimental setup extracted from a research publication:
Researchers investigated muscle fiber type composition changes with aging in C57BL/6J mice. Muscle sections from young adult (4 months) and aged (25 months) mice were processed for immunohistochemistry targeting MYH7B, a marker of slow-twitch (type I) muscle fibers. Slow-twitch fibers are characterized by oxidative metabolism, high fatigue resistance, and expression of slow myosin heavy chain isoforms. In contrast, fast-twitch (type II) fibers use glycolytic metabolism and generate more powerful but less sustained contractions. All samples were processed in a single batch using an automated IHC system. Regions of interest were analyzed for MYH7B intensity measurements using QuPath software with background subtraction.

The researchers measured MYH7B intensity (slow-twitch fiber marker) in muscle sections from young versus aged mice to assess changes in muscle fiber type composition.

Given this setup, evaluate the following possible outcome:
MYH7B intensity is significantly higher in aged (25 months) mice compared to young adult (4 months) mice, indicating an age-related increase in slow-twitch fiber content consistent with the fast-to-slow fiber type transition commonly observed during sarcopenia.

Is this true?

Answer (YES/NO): YES